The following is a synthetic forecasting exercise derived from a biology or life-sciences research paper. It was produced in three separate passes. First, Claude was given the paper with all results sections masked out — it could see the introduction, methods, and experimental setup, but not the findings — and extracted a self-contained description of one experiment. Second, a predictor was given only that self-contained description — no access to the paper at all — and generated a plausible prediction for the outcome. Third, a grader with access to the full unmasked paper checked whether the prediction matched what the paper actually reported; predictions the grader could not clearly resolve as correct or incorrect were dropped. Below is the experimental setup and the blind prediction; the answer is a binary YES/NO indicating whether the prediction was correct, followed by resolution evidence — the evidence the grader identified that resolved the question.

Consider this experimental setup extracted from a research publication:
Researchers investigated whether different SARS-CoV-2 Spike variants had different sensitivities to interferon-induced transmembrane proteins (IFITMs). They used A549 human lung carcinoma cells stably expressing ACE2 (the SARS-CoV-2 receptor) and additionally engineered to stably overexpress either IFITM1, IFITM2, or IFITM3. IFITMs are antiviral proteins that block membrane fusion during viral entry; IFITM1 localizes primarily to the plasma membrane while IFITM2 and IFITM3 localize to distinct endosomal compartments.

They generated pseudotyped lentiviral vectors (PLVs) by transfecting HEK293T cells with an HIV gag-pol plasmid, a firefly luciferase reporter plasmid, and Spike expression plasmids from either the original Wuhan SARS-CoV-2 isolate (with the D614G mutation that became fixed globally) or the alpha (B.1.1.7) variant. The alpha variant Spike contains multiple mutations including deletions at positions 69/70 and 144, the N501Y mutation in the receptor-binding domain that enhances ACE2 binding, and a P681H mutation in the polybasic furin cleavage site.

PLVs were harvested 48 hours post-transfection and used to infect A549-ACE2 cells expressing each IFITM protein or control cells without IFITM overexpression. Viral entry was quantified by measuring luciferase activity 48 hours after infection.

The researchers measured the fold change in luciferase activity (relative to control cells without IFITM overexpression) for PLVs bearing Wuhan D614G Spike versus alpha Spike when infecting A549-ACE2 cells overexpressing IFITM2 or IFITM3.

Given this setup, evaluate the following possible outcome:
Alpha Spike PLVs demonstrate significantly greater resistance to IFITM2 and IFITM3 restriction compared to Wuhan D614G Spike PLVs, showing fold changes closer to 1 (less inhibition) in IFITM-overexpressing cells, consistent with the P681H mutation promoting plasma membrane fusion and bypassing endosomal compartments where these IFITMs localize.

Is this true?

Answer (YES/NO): NO